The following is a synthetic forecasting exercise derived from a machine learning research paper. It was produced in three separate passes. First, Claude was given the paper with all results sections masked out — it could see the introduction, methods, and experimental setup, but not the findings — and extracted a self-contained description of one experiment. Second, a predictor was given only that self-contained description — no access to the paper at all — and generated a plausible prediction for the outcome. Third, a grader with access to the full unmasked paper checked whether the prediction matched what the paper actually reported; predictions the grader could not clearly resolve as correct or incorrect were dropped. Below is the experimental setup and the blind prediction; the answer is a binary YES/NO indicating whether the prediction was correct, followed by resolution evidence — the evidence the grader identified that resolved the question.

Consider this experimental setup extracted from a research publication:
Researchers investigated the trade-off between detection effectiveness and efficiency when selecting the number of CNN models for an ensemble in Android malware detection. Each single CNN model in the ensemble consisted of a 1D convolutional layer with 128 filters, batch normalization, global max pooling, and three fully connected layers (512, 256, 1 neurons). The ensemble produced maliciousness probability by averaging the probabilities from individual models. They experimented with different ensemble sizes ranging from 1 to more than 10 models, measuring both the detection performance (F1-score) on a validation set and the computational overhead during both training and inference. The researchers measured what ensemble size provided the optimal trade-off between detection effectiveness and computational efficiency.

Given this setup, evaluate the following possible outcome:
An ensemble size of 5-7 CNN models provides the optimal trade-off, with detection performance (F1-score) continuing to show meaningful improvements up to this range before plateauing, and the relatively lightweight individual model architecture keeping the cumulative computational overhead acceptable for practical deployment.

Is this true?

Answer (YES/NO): YES